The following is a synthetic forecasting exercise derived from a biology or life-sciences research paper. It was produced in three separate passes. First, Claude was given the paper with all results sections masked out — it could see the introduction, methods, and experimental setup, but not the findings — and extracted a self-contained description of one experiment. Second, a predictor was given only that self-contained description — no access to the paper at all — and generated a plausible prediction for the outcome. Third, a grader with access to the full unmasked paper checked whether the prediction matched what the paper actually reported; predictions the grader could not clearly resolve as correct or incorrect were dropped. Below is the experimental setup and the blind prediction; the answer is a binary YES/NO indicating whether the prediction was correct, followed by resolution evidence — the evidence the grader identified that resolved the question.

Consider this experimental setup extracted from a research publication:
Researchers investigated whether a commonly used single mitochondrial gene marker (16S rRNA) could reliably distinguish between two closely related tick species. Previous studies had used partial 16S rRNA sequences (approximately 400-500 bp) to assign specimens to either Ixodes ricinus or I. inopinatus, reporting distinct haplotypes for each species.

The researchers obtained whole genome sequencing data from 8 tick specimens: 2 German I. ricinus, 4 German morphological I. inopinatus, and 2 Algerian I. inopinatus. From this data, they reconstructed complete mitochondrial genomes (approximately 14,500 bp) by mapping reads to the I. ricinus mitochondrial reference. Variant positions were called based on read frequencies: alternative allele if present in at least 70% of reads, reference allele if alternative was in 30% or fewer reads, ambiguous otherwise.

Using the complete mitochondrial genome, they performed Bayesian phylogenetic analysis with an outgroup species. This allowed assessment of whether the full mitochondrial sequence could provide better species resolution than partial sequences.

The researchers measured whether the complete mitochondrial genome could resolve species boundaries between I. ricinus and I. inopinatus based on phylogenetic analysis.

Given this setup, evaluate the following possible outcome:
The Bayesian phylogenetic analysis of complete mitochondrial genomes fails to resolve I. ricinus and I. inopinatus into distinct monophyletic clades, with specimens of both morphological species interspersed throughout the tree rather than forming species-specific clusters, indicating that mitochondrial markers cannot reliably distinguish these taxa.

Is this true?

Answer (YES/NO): YES